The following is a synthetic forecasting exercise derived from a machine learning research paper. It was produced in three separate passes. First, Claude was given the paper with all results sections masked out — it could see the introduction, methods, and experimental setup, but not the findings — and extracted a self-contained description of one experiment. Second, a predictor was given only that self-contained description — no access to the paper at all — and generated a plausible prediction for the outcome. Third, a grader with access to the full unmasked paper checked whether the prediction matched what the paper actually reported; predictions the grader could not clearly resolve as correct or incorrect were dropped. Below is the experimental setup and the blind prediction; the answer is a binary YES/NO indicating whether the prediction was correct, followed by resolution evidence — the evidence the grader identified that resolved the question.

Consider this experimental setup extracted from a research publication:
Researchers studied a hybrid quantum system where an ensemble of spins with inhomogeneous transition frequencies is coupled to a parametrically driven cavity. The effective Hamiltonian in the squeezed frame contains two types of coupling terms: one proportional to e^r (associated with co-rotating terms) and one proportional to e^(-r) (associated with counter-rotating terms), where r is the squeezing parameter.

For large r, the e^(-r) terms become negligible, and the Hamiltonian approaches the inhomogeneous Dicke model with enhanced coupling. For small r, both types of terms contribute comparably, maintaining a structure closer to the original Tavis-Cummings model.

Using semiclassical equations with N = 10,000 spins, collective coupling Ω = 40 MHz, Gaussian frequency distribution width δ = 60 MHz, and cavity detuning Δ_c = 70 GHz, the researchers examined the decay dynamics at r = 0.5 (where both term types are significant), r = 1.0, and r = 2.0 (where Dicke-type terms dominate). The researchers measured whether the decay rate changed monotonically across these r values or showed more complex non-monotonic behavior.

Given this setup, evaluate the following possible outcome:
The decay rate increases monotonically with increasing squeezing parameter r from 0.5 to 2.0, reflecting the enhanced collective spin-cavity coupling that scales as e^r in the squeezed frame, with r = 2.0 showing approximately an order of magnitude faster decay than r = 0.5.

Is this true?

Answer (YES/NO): NO